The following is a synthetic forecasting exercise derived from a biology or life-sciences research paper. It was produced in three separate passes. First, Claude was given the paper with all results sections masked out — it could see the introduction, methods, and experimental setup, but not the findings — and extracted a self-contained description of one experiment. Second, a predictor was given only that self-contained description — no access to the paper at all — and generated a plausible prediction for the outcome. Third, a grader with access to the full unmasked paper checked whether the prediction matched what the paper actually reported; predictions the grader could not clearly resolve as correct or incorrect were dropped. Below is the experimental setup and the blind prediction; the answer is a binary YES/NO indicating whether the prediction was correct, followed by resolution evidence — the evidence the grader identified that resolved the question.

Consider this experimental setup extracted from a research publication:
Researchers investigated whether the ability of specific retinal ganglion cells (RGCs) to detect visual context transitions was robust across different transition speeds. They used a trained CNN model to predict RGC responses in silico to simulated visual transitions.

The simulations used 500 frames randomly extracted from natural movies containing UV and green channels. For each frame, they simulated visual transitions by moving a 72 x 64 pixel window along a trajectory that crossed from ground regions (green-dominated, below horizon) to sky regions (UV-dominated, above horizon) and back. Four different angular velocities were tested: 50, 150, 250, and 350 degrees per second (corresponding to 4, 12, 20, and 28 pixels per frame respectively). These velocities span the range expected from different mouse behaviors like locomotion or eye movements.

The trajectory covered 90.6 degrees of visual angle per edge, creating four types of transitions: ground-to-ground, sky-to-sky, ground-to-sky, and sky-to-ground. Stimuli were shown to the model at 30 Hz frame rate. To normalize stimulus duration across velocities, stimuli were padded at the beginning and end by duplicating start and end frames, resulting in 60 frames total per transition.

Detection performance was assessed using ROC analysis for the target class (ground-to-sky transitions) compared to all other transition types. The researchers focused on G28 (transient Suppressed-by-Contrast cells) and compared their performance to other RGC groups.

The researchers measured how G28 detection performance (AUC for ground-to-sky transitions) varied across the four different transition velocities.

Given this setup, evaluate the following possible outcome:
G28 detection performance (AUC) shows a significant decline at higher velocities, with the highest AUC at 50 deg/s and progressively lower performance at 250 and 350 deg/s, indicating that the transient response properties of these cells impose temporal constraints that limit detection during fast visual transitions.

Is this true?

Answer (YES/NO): NO